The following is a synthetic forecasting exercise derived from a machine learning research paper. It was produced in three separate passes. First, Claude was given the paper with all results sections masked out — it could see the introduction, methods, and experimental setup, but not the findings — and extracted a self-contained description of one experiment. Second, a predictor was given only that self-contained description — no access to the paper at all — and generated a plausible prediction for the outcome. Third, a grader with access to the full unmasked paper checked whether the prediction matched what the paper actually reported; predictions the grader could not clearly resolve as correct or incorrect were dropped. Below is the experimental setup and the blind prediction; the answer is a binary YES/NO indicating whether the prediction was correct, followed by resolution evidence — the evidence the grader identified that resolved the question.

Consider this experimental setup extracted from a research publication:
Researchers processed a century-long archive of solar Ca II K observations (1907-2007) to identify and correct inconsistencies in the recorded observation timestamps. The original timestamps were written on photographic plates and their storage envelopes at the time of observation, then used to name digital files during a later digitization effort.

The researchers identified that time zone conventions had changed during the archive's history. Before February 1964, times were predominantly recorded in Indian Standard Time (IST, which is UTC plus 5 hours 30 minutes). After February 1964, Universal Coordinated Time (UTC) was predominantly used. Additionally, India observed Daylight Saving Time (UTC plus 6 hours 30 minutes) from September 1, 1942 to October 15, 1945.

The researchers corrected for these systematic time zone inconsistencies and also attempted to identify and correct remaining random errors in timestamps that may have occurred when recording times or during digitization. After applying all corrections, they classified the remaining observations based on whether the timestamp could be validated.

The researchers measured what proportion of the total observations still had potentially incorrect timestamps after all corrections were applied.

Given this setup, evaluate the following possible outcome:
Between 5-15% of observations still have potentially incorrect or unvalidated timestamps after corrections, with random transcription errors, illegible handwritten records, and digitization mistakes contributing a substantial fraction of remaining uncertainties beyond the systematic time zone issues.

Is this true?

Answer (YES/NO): NO